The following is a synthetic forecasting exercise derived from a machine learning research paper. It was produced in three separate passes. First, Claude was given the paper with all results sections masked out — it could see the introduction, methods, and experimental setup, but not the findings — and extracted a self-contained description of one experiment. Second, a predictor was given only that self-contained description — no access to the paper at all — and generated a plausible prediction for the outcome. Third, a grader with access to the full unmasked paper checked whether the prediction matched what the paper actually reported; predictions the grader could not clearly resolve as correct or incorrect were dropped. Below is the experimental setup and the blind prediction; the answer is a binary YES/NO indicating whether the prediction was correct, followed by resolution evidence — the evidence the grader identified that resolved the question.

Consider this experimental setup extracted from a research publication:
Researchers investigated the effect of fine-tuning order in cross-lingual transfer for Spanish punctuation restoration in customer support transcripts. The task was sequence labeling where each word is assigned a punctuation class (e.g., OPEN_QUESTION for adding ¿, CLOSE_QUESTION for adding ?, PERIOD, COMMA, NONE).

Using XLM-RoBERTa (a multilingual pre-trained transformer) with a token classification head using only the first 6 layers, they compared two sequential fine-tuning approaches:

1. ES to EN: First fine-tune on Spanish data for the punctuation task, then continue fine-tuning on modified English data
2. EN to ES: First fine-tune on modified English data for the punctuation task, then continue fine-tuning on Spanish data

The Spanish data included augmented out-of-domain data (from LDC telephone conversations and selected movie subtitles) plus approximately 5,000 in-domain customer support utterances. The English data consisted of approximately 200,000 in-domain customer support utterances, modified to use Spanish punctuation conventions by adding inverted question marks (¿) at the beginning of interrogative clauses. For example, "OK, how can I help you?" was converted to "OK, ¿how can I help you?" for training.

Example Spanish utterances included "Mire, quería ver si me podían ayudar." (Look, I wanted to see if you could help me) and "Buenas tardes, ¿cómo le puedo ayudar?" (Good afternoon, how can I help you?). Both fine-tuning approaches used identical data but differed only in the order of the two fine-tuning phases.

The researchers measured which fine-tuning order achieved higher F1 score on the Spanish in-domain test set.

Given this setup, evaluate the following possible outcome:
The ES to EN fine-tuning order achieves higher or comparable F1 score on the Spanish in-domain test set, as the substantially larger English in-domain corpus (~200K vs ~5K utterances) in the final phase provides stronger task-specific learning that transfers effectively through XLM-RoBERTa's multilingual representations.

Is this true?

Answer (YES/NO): NO